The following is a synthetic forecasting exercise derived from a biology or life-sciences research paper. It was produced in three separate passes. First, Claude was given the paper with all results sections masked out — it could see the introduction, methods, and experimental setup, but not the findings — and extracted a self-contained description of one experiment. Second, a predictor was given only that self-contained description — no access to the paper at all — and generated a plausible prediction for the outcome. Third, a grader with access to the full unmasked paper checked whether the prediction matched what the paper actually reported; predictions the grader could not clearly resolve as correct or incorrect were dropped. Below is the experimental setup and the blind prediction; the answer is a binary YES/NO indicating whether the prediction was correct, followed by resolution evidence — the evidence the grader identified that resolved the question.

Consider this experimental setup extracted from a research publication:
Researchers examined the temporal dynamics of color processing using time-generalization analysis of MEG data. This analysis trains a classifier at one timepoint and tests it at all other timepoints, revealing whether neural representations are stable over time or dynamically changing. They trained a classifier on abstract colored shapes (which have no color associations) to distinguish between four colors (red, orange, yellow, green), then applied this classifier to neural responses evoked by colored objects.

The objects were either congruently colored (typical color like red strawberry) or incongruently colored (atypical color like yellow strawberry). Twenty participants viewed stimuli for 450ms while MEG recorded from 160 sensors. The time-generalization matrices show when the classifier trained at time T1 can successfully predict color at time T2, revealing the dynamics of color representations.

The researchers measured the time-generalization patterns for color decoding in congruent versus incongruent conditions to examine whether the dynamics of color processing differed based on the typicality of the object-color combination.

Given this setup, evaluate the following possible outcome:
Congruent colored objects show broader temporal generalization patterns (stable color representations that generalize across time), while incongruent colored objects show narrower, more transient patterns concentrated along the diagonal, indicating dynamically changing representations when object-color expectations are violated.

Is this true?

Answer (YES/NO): NO